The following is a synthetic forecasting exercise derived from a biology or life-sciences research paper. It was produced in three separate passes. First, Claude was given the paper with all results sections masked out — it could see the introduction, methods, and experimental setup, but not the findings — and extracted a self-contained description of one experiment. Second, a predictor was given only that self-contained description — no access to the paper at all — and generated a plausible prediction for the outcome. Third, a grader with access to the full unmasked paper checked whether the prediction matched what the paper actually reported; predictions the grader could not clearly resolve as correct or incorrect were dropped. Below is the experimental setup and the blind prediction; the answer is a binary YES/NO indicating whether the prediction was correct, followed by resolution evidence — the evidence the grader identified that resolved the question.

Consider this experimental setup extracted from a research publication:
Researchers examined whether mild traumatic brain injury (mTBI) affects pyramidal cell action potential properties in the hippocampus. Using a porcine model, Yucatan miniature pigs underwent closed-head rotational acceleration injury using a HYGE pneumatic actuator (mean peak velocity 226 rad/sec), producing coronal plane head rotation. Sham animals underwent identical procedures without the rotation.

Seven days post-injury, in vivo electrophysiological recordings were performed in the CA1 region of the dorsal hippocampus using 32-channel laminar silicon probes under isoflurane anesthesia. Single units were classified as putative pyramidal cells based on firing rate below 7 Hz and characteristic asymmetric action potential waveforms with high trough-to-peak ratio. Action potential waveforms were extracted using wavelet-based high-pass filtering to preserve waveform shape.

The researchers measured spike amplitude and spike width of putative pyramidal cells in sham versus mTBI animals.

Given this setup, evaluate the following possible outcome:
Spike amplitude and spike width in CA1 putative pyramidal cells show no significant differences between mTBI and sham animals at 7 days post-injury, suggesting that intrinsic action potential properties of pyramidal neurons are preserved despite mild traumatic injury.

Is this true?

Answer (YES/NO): YES